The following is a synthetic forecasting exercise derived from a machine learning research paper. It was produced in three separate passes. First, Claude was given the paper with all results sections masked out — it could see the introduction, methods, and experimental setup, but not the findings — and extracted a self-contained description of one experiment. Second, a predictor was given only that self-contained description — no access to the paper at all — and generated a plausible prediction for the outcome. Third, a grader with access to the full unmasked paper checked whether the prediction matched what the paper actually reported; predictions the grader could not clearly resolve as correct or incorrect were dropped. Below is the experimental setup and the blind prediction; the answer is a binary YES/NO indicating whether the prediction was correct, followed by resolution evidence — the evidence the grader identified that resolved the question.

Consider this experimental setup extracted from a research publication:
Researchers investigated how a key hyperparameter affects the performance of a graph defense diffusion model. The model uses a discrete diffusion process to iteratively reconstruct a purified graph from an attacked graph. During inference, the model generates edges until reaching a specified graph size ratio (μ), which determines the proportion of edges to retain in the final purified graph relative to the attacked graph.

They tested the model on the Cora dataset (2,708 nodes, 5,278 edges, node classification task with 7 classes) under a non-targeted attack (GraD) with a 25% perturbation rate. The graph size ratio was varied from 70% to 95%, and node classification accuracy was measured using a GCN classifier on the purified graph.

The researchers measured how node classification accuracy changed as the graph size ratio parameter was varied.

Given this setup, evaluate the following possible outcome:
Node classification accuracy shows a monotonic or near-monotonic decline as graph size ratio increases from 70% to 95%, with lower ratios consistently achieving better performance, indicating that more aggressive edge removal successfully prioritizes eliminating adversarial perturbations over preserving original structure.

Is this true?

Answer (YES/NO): NO